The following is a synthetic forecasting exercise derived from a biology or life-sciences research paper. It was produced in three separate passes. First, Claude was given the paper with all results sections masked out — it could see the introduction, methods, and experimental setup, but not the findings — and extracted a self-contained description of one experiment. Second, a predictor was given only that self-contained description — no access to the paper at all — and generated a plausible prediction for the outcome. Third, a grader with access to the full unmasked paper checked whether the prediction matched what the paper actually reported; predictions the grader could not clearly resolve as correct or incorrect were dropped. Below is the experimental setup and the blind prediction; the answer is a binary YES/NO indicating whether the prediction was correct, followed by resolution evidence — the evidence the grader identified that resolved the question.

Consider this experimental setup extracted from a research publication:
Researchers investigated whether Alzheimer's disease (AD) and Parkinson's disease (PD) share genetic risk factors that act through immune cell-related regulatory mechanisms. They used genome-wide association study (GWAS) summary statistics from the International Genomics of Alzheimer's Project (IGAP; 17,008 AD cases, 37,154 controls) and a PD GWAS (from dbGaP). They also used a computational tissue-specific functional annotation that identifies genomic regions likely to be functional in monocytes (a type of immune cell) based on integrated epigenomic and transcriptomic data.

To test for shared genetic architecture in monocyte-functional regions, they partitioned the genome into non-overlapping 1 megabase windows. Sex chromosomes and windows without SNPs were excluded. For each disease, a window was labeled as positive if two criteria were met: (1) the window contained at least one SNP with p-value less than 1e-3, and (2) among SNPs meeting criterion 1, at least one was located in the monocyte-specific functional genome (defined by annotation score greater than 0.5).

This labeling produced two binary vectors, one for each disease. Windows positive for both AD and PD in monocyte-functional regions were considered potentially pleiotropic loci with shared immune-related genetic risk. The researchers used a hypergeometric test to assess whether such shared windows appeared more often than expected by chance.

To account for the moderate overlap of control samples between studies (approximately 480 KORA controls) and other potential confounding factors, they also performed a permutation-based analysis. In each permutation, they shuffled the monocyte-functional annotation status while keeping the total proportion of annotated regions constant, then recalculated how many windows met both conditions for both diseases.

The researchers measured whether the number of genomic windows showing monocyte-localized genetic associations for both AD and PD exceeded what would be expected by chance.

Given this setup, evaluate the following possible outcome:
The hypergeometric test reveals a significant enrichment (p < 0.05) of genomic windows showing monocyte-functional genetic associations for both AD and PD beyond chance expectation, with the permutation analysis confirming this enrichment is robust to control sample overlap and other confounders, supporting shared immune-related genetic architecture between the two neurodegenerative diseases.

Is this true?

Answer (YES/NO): YES